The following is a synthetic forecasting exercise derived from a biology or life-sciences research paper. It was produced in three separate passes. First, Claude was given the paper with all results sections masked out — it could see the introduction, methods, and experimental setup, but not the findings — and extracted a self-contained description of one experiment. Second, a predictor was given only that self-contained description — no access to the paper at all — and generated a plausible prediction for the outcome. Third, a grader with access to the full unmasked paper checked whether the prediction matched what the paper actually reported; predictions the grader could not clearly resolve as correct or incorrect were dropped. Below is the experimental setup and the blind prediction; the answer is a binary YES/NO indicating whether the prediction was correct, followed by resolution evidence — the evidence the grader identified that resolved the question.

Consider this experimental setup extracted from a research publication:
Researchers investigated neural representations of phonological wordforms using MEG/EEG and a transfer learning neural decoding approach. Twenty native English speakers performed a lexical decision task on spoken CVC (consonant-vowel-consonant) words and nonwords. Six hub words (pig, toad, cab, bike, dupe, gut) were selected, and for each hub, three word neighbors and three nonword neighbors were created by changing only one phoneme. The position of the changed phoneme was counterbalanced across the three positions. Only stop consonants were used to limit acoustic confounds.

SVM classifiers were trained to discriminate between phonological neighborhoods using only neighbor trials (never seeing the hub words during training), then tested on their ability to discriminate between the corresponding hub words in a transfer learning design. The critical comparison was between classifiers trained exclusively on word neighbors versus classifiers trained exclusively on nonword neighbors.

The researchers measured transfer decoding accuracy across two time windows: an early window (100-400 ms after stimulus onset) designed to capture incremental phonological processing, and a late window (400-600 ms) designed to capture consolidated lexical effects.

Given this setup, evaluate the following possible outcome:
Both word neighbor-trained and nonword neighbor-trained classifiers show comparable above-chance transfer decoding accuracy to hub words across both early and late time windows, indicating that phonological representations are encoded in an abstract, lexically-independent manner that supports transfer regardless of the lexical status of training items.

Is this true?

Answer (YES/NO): NO